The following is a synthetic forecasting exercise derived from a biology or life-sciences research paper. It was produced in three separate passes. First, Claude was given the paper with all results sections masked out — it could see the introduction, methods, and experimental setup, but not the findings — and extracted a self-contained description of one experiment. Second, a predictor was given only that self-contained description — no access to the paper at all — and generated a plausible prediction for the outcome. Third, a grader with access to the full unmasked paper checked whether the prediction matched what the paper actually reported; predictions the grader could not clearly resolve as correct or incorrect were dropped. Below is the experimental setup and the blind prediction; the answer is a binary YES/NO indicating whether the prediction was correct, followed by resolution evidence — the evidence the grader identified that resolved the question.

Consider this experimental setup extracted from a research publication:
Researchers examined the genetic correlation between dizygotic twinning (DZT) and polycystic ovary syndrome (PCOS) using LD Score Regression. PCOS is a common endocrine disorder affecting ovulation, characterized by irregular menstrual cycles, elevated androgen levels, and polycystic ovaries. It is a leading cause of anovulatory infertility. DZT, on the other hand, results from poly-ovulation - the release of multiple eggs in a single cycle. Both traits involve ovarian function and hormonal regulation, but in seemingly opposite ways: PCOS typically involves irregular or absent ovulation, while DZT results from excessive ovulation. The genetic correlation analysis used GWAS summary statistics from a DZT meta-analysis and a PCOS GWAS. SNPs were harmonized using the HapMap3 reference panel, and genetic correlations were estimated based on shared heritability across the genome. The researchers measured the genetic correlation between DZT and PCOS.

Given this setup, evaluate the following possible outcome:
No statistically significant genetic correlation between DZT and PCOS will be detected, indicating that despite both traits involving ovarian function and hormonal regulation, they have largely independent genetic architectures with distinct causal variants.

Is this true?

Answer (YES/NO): NO